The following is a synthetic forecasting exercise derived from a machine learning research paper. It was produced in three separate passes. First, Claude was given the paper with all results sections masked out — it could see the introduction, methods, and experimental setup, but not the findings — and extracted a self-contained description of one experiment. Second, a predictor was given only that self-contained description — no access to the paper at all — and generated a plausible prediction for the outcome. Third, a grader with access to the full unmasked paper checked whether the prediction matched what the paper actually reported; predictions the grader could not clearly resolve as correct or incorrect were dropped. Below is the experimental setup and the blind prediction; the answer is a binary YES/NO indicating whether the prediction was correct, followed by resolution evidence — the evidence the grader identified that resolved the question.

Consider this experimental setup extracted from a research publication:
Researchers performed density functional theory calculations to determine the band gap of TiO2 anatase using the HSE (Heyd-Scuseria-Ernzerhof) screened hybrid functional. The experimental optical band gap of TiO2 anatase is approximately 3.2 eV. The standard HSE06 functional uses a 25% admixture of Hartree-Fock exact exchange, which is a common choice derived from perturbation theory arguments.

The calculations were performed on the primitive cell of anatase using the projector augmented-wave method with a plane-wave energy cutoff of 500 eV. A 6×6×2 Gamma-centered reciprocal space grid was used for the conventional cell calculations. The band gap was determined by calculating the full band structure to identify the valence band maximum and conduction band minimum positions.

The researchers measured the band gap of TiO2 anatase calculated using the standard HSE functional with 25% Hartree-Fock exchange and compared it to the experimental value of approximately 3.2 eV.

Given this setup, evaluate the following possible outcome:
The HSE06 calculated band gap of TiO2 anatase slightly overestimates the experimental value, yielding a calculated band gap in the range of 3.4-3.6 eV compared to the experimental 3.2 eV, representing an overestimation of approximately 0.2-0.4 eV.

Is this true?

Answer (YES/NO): NO